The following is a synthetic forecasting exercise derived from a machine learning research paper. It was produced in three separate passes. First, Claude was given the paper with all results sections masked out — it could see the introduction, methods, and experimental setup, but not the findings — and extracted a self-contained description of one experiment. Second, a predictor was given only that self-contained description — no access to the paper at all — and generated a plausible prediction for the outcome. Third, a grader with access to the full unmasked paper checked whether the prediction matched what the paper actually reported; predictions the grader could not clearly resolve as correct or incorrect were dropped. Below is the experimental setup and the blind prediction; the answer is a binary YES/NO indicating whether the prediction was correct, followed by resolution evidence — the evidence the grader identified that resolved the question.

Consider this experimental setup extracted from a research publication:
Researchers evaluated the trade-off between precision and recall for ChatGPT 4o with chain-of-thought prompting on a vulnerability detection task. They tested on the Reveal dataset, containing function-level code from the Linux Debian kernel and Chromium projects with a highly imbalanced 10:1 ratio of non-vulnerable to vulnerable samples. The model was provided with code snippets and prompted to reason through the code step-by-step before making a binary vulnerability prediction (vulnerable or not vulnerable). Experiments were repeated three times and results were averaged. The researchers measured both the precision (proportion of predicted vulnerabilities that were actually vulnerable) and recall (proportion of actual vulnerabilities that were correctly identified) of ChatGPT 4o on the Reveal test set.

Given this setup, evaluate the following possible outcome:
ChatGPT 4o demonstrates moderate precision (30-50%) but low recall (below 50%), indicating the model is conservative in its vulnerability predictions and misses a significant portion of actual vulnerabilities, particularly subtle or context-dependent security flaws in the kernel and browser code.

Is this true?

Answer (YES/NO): NO